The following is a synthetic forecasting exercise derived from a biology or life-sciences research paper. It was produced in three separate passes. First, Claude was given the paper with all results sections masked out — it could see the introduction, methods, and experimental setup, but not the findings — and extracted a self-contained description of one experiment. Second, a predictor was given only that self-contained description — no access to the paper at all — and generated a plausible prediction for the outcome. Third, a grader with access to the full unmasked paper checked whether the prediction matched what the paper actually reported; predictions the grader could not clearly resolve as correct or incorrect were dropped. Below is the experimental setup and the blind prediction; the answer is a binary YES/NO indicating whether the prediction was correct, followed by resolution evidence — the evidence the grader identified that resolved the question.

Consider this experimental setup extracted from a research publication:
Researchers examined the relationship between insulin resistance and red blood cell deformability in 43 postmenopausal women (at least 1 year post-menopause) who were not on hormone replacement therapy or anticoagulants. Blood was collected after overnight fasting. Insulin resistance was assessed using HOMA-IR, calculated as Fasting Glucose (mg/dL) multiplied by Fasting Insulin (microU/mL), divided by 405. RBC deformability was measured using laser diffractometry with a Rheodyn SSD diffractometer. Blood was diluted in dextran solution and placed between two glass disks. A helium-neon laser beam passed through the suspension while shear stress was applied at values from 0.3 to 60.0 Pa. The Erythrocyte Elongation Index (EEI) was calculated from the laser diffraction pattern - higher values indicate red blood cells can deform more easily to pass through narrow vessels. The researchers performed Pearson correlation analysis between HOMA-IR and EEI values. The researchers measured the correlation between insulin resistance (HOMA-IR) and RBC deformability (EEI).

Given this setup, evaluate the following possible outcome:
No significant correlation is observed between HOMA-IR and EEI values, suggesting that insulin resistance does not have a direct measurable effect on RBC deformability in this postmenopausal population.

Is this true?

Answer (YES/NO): NO